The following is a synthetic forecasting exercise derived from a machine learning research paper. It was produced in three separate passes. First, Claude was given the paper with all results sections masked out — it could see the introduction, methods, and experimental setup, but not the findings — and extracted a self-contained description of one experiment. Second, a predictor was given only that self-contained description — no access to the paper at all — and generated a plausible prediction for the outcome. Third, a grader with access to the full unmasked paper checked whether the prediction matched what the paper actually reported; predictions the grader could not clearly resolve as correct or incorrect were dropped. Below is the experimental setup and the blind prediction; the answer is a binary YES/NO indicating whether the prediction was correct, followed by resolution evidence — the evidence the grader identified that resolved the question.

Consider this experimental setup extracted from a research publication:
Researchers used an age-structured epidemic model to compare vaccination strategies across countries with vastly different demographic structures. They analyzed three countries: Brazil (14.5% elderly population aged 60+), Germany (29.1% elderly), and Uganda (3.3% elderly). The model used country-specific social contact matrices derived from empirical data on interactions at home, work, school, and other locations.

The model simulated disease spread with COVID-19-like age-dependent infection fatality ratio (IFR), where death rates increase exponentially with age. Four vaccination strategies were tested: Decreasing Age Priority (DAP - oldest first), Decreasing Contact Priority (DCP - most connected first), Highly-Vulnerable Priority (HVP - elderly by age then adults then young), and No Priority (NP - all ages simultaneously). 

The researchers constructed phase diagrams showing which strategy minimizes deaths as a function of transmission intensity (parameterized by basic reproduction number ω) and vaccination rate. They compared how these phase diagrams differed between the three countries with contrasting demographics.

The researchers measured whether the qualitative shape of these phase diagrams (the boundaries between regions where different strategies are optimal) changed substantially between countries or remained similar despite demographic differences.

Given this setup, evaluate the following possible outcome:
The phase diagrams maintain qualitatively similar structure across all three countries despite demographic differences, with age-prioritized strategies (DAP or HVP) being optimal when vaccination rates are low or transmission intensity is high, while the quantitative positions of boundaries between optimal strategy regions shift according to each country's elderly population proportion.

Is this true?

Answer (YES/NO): NO